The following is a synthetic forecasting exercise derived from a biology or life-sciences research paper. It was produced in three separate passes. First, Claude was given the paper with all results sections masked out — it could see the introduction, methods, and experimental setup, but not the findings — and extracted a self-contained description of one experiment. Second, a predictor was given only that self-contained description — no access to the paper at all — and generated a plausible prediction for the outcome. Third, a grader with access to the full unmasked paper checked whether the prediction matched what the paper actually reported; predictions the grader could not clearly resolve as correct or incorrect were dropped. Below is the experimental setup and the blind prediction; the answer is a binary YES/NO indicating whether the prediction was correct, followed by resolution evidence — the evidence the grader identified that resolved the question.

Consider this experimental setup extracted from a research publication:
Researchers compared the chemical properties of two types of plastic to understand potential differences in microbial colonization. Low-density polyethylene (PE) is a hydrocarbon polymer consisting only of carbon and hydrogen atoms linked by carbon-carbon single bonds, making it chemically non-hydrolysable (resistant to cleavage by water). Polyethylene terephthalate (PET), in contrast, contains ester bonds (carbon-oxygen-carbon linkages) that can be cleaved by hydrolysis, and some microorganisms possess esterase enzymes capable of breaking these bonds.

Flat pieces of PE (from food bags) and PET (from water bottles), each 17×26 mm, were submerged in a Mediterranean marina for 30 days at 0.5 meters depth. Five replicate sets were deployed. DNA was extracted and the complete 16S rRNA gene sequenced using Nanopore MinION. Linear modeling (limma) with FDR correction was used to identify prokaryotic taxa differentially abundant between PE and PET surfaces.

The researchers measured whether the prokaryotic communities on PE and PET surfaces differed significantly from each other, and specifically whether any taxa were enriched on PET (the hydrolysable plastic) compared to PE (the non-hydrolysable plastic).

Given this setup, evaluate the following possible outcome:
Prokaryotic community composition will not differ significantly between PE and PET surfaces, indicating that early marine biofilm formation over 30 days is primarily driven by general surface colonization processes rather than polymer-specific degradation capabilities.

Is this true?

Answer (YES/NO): YES